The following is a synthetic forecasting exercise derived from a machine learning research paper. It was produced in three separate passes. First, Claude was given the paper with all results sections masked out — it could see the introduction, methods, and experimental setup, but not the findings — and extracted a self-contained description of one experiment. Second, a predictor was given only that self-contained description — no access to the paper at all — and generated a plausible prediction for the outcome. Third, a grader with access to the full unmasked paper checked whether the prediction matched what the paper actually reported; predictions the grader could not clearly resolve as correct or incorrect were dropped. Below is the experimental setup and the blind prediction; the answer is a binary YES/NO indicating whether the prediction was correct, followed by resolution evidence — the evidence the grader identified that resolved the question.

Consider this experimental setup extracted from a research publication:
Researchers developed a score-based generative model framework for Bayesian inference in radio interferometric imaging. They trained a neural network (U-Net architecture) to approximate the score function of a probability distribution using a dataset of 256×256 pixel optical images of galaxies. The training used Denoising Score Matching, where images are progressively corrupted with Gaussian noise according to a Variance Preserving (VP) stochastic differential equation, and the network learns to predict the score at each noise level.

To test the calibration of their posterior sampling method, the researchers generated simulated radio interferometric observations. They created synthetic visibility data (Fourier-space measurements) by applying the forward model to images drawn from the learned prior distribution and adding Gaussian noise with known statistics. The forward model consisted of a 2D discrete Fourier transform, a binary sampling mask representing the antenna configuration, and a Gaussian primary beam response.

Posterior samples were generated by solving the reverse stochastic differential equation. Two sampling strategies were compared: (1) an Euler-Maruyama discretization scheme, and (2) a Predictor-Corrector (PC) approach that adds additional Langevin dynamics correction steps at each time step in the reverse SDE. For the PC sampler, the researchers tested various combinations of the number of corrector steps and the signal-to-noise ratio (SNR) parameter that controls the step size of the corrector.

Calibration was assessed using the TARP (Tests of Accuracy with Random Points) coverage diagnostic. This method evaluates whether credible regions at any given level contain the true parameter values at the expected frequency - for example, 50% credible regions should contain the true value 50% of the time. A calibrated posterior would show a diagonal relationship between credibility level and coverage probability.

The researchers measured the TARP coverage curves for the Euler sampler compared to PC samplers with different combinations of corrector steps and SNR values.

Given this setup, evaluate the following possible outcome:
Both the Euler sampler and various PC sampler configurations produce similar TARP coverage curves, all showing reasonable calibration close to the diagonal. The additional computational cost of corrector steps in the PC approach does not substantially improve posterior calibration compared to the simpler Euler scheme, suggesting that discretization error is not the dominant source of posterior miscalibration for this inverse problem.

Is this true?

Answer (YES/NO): NO